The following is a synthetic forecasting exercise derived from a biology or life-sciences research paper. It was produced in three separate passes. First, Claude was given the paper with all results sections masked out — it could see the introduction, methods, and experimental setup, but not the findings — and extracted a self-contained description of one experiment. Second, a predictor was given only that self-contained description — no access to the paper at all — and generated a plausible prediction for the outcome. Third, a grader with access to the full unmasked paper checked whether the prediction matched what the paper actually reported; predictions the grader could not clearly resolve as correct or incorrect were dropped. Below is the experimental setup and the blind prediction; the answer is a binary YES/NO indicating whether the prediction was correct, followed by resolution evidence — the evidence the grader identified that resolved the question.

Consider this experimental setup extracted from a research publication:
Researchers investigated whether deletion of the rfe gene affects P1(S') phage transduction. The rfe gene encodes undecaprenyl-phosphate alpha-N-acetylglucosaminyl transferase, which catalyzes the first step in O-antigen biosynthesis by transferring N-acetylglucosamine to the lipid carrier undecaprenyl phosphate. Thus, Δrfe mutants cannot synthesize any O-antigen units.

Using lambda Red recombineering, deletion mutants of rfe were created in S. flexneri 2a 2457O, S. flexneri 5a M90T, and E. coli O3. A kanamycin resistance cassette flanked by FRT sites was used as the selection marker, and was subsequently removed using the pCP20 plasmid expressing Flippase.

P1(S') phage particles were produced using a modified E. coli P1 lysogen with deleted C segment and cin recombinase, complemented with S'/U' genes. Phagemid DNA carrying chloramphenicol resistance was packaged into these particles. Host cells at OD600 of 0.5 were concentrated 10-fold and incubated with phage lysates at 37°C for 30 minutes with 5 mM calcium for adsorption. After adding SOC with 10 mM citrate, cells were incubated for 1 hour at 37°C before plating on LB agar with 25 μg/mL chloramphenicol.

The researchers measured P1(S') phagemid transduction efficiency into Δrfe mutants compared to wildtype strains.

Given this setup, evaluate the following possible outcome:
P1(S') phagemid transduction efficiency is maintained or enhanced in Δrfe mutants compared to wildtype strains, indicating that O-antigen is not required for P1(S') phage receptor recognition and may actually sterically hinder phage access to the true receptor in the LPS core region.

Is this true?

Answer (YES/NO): NO